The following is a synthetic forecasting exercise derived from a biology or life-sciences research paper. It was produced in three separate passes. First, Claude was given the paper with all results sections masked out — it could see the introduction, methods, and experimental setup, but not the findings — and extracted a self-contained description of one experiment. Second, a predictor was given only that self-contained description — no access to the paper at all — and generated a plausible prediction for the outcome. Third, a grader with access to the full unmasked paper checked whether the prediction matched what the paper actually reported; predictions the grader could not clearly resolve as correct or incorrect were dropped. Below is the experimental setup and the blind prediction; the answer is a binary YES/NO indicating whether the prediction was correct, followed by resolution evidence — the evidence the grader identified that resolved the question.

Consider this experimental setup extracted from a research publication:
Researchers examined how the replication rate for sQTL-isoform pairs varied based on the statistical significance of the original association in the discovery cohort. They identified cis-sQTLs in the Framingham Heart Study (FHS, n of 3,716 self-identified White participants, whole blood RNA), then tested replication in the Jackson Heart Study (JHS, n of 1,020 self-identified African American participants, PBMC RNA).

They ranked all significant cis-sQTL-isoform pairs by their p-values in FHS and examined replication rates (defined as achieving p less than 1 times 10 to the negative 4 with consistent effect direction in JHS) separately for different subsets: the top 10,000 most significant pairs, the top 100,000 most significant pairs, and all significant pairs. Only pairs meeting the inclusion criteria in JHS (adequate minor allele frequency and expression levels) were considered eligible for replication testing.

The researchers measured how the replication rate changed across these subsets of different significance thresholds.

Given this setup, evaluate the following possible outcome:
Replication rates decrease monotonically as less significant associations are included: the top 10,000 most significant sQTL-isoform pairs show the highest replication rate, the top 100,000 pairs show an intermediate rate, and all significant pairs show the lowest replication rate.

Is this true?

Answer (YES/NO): YES